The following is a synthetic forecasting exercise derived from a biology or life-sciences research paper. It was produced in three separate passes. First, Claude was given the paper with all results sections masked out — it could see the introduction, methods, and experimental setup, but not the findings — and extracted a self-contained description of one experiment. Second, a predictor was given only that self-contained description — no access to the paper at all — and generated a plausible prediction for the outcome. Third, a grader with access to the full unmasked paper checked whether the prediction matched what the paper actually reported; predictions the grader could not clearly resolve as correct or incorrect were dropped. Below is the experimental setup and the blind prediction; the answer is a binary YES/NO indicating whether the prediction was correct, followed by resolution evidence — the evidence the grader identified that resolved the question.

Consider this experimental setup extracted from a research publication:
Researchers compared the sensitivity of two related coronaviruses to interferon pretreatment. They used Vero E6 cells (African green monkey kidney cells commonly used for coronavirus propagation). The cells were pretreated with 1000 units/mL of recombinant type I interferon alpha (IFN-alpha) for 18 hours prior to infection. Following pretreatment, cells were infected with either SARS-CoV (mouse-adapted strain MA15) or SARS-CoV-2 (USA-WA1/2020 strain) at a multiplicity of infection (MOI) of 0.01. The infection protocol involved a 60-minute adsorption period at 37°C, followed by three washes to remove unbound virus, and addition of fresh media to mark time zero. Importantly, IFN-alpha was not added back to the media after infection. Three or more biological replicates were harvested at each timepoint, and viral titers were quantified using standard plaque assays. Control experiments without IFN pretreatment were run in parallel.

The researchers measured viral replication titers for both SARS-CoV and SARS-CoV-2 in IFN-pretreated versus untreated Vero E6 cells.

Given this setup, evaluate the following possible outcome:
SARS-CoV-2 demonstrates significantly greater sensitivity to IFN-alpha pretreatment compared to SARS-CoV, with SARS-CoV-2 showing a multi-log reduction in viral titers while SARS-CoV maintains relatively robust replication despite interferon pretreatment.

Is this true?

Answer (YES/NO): YES